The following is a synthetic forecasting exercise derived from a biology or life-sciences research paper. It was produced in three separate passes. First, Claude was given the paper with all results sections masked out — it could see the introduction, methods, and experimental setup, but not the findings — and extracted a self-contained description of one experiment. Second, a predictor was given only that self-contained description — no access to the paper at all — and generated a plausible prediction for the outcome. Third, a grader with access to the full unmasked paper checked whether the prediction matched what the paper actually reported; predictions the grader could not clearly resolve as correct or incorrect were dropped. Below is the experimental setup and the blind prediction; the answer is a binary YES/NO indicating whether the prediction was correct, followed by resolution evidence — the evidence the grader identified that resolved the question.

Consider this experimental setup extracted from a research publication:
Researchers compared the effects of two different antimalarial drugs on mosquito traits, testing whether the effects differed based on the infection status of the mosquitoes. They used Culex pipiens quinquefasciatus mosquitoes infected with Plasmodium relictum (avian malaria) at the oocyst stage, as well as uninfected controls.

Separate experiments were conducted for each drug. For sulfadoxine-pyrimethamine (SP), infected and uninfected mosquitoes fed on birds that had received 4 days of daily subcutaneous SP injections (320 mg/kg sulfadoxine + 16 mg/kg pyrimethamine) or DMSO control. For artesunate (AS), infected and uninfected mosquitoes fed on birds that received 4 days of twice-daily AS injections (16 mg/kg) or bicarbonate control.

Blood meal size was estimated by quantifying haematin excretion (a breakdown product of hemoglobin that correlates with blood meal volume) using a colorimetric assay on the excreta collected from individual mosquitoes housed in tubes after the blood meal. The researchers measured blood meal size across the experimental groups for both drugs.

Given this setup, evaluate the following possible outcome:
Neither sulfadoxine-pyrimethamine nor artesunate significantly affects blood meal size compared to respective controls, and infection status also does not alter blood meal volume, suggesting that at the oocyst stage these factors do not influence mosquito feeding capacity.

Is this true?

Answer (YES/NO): YES